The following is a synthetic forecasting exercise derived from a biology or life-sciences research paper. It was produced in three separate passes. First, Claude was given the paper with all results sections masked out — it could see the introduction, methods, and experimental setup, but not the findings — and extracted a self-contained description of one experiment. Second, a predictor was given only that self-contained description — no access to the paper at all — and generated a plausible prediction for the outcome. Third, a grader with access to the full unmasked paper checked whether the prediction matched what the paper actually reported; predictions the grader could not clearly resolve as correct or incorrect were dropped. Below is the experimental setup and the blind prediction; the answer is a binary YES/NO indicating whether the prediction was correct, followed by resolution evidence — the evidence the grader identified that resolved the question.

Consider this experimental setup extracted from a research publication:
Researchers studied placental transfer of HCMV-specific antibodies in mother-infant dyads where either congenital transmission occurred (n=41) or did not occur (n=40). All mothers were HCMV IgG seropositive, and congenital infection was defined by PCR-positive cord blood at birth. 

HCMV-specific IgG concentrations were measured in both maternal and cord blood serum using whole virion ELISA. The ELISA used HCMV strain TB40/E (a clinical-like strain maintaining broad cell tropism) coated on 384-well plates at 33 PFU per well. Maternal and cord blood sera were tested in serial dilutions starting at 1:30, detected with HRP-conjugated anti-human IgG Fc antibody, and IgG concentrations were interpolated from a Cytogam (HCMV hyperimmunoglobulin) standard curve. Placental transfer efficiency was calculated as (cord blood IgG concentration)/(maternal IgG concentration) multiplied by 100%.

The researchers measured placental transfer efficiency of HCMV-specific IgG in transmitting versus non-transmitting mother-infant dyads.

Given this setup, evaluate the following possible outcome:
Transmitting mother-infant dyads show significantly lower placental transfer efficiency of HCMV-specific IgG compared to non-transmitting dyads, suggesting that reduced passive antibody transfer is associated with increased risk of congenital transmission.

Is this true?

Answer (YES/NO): NO